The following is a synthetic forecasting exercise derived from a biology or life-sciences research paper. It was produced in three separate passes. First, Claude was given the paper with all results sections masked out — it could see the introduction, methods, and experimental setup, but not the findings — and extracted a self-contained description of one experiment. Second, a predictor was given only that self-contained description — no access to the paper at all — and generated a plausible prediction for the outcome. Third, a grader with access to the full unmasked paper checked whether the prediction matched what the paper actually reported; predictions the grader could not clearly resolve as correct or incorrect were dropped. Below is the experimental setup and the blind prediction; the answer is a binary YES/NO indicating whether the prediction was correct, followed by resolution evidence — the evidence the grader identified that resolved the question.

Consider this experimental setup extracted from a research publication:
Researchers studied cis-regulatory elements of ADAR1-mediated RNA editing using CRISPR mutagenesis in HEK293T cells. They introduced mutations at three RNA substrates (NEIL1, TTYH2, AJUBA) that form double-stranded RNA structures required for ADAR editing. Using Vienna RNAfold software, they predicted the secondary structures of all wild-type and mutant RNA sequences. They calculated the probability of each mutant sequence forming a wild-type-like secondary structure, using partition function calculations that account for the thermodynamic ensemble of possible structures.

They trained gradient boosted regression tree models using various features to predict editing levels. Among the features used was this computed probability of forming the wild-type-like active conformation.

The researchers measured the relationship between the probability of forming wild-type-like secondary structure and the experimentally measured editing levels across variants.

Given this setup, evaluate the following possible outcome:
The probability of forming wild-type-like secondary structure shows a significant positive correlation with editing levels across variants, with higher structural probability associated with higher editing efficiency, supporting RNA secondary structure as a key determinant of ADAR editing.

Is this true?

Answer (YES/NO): NO